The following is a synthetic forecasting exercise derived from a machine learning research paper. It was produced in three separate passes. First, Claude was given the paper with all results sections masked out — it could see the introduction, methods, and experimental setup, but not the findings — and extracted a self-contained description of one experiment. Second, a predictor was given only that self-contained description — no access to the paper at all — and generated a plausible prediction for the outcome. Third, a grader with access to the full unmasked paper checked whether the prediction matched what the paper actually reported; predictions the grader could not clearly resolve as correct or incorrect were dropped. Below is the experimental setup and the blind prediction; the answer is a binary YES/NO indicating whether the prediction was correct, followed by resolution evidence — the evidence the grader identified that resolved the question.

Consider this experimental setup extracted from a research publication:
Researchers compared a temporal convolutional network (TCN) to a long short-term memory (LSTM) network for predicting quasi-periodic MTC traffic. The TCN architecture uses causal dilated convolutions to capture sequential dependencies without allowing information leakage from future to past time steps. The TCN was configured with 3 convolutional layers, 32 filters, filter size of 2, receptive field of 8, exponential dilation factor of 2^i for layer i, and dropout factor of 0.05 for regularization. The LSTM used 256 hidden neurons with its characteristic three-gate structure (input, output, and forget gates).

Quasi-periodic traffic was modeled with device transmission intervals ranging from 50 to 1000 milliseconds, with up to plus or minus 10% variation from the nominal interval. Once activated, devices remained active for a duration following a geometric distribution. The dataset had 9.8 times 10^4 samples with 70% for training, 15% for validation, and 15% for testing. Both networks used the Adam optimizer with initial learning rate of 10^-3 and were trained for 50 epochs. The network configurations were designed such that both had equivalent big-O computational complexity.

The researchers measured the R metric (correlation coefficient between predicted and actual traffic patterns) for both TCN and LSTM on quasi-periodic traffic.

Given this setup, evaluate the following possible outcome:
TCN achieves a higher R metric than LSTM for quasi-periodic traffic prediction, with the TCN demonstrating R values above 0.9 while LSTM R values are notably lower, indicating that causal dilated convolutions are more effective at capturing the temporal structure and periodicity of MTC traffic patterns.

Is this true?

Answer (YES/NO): NO